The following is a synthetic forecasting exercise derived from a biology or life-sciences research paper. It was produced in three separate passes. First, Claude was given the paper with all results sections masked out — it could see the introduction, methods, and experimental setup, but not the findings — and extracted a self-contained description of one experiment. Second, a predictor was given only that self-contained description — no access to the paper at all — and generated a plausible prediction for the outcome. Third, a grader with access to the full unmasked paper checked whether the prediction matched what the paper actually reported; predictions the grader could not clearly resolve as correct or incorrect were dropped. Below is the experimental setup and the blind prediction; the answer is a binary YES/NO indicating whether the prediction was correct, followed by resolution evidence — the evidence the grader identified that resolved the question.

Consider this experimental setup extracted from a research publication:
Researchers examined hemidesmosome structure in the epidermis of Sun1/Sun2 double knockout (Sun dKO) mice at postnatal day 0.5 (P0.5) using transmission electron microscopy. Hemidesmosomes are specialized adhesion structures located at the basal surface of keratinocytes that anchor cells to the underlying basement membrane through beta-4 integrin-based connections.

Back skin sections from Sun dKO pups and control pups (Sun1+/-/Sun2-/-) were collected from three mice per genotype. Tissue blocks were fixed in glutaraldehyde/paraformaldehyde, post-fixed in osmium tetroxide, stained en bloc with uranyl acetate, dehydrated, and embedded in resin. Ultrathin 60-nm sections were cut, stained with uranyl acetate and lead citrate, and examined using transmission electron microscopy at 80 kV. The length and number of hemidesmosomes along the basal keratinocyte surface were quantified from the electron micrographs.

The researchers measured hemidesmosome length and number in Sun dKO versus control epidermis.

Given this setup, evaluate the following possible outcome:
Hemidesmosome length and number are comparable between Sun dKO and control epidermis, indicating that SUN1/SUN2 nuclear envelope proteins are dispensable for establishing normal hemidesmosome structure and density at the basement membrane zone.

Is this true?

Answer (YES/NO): YES